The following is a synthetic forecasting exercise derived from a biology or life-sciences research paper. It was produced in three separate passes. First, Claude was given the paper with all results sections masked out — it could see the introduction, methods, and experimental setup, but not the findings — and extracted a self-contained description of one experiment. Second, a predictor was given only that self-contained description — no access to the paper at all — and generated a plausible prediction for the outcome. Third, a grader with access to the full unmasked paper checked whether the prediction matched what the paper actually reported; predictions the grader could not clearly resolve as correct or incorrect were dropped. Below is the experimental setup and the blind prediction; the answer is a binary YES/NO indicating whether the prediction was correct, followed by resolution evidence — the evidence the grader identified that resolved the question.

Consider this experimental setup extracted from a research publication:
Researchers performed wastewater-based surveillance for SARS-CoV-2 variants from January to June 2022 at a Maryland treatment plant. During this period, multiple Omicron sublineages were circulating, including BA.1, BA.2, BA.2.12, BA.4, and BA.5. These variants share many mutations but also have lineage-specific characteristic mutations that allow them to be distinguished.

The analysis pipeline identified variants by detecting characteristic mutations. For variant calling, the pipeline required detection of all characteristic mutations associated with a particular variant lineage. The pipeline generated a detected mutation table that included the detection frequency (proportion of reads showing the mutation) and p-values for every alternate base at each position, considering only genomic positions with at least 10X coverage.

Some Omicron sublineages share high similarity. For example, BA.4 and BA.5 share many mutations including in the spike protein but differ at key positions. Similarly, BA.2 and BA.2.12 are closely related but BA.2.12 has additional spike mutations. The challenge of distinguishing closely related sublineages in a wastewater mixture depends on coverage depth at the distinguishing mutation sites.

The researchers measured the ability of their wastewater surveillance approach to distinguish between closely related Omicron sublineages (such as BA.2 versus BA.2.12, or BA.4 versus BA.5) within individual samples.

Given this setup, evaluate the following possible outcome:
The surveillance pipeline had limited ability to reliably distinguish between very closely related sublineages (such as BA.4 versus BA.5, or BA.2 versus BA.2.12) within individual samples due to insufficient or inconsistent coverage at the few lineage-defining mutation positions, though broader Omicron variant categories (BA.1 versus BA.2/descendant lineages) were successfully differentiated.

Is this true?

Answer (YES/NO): NO